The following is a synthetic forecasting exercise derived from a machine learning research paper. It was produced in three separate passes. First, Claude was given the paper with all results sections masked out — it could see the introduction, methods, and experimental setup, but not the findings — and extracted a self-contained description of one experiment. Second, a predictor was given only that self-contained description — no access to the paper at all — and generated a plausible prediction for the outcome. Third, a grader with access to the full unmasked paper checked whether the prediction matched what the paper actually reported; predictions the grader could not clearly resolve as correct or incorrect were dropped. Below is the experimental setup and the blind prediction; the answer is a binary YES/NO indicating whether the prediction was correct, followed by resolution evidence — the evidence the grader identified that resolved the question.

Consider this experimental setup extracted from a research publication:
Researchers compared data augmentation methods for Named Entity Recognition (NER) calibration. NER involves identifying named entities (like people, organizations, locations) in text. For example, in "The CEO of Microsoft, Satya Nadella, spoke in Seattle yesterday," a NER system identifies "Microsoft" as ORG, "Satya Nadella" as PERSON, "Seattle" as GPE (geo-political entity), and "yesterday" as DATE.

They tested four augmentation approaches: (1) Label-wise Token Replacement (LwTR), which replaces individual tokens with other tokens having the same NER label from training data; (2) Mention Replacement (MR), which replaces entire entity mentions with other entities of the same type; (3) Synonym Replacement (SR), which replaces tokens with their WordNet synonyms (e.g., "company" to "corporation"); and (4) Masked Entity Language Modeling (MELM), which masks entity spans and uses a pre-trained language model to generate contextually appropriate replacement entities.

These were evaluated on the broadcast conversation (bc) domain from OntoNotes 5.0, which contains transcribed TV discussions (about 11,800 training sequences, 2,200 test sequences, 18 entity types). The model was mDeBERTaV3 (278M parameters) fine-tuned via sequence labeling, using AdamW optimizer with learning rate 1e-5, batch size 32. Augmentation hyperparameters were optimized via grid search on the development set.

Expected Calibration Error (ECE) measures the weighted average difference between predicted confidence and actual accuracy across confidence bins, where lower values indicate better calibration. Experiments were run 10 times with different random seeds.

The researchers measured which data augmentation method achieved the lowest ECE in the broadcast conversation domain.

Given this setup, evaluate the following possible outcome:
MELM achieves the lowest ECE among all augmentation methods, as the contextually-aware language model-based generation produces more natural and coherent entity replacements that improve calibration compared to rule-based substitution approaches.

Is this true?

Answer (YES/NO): NO